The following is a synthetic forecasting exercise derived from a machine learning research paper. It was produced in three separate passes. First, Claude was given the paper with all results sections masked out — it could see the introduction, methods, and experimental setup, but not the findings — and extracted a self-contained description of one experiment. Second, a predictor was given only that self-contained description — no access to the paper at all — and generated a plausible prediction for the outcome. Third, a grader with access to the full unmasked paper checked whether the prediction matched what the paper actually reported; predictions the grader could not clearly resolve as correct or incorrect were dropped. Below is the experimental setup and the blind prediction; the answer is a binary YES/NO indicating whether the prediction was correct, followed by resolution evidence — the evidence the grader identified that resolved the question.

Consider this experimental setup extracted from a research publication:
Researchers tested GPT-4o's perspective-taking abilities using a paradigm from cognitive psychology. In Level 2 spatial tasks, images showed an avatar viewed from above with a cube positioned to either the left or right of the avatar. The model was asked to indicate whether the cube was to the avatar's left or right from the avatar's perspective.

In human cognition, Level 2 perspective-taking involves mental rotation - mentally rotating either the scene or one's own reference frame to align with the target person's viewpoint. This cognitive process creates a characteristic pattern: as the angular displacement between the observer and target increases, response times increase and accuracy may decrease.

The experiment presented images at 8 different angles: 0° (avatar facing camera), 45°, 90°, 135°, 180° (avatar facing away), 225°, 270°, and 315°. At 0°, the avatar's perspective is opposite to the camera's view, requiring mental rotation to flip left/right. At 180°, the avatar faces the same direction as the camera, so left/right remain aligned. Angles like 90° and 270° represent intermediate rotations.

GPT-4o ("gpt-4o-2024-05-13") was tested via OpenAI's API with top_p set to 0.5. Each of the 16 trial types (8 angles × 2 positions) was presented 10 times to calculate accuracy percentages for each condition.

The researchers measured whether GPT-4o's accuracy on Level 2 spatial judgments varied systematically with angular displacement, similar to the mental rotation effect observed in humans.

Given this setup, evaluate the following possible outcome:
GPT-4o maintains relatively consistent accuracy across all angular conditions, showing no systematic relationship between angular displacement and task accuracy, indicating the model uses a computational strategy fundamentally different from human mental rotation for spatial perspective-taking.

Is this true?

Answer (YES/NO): NO